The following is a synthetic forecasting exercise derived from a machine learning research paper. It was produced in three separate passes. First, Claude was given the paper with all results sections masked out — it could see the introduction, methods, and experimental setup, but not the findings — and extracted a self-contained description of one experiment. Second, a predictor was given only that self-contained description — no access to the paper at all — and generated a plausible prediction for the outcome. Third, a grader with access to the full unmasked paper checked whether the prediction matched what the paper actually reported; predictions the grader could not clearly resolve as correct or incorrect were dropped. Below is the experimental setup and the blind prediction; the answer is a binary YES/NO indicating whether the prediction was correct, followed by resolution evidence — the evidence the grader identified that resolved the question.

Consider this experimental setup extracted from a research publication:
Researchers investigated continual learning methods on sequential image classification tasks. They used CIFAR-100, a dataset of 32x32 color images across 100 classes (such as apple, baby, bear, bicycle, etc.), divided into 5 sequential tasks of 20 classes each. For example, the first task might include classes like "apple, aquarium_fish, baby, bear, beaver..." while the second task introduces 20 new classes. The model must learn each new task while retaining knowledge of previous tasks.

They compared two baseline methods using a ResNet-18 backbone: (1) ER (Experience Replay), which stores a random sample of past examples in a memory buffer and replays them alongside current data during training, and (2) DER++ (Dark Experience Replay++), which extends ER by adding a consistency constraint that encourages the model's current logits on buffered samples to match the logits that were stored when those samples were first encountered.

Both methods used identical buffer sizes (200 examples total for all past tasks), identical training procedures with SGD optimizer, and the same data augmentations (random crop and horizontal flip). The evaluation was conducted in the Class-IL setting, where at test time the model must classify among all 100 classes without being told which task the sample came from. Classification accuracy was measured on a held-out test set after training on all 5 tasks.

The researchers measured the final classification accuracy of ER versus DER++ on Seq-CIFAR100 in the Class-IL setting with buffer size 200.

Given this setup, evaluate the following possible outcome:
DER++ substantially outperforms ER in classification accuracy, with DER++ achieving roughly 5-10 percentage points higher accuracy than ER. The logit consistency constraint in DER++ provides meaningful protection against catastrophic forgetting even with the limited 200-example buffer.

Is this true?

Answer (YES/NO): YES